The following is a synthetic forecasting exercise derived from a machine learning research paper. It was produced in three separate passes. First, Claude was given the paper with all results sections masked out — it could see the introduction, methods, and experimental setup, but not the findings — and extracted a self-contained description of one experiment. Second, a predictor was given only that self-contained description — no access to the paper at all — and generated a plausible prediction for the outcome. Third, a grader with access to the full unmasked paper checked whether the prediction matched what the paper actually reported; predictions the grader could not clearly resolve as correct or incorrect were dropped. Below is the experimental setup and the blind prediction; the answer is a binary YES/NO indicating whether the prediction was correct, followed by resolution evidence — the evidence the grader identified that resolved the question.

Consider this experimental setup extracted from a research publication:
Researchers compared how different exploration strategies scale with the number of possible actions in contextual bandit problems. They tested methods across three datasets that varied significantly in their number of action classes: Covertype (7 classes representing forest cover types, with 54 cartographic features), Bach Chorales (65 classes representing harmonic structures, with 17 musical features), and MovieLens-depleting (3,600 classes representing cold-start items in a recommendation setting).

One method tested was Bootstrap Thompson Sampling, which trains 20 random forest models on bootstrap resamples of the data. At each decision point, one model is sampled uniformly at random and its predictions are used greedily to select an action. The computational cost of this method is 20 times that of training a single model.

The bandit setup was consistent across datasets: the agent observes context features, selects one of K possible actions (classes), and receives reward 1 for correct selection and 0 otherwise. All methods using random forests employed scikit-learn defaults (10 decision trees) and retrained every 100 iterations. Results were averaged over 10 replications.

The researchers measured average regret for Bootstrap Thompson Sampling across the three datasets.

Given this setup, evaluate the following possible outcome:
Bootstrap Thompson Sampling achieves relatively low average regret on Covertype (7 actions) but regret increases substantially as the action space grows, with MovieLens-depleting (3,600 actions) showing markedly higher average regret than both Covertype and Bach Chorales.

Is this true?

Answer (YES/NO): YES